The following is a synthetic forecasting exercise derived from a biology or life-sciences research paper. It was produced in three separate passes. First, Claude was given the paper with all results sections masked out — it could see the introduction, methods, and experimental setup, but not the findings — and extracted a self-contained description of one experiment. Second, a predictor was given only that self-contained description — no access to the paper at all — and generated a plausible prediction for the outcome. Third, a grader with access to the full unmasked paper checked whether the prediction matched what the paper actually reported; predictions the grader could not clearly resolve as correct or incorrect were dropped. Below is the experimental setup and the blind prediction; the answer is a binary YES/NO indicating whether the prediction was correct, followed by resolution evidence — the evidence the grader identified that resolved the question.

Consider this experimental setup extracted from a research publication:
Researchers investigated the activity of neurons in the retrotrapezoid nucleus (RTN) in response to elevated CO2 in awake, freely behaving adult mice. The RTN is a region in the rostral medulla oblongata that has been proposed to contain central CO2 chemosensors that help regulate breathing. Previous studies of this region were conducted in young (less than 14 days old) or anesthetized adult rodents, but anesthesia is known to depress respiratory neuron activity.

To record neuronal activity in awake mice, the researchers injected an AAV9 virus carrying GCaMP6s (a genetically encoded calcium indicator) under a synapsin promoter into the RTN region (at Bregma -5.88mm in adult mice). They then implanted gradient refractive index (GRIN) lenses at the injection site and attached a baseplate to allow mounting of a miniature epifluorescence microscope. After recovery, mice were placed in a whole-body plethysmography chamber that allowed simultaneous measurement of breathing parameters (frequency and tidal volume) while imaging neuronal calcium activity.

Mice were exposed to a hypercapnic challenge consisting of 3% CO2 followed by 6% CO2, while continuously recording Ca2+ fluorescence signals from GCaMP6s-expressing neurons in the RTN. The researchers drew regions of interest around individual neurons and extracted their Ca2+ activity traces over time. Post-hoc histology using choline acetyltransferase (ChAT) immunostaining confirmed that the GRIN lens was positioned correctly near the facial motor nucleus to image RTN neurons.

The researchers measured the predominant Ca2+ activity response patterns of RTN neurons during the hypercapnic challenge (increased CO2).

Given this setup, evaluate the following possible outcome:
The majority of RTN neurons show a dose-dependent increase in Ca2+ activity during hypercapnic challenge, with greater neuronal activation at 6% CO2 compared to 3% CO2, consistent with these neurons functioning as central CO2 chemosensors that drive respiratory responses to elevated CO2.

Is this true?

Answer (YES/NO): NO